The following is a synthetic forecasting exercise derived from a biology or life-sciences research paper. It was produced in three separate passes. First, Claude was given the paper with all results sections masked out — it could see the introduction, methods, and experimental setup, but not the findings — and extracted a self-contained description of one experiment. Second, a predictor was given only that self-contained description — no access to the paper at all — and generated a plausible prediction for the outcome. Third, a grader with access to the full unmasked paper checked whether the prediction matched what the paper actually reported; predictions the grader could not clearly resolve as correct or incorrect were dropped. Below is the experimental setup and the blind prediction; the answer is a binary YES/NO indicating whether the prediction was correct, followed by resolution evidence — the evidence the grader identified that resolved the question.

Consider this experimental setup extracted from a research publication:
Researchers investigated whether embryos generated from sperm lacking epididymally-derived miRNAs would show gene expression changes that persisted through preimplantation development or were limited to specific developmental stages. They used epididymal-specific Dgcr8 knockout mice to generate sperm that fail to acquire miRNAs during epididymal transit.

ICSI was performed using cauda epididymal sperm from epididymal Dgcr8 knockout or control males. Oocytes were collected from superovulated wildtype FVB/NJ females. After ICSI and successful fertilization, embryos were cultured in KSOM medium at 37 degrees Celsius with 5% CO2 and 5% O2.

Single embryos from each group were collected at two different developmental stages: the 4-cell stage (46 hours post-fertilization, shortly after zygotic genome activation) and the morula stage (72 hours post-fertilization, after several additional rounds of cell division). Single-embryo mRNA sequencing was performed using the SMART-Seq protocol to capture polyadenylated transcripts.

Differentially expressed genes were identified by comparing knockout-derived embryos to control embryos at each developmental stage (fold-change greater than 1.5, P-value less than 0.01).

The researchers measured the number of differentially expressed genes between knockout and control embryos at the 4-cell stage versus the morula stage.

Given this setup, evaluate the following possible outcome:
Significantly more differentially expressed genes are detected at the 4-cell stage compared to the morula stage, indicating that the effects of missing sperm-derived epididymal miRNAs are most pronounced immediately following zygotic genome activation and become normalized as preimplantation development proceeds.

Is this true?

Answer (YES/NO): NO